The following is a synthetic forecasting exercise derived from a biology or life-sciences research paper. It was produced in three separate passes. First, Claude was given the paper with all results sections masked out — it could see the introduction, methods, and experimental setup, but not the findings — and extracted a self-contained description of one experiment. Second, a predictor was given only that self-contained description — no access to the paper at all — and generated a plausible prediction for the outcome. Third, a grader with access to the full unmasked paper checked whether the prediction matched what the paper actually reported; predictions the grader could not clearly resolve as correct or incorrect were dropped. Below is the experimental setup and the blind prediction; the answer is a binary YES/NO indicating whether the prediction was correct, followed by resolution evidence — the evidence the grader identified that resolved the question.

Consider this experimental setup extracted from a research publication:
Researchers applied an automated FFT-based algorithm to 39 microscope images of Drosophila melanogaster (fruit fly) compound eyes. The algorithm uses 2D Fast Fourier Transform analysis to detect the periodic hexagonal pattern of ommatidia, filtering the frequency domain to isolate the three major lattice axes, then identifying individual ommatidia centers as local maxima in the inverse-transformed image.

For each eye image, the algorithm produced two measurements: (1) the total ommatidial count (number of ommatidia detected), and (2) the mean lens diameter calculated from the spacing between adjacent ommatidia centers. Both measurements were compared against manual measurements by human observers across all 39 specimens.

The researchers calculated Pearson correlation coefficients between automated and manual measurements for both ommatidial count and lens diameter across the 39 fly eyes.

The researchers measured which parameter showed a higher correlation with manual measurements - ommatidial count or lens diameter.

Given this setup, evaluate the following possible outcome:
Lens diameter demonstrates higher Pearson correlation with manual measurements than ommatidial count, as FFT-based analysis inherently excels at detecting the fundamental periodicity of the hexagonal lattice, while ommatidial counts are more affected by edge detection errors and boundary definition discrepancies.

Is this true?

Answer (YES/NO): NO